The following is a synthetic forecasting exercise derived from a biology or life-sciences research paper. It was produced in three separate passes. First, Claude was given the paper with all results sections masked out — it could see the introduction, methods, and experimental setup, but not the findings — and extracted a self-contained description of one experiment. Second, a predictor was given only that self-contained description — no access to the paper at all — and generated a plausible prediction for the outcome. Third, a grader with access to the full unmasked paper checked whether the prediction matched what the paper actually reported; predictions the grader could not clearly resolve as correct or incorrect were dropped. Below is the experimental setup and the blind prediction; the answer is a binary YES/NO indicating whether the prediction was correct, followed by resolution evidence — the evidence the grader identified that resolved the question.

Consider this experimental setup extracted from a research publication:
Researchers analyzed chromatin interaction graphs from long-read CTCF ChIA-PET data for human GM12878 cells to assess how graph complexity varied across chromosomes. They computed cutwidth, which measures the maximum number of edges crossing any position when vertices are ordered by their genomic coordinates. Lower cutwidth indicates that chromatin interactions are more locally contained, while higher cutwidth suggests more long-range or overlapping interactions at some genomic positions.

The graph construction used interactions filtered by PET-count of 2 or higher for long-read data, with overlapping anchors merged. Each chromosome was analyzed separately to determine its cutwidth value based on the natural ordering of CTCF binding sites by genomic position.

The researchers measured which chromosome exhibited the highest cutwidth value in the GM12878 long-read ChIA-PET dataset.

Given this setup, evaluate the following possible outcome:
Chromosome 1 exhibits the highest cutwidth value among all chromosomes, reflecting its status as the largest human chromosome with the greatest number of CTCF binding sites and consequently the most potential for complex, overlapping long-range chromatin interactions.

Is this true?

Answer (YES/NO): NO